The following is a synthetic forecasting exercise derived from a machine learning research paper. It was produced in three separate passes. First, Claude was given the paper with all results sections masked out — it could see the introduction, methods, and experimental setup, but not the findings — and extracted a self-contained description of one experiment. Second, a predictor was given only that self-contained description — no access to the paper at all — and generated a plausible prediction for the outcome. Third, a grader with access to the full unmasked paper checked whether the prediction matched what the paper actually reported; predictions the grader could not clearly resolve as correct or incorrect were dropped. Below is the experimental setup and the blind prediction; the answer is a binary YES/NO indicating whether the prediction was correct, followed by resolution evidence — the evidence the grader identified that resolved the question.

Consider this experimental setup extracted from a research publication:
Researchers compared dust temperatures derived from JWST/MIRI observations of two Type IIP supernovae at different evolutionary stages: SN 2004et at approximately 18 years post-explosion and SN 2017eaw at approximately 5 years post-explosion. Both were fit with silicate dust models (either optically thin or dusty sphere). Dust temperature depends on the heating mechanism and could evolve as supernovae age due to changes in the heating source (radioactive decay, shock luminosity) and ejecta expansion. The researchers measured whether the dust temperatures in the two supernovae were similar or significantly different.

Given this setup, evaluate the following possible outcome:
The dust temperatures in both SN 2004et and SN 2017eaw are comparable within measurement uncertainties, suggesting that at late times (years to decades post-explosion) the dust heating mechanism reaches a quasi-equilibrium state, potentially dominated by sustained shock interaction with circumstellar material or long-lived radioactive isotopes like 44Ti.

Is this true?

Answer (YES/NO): YES